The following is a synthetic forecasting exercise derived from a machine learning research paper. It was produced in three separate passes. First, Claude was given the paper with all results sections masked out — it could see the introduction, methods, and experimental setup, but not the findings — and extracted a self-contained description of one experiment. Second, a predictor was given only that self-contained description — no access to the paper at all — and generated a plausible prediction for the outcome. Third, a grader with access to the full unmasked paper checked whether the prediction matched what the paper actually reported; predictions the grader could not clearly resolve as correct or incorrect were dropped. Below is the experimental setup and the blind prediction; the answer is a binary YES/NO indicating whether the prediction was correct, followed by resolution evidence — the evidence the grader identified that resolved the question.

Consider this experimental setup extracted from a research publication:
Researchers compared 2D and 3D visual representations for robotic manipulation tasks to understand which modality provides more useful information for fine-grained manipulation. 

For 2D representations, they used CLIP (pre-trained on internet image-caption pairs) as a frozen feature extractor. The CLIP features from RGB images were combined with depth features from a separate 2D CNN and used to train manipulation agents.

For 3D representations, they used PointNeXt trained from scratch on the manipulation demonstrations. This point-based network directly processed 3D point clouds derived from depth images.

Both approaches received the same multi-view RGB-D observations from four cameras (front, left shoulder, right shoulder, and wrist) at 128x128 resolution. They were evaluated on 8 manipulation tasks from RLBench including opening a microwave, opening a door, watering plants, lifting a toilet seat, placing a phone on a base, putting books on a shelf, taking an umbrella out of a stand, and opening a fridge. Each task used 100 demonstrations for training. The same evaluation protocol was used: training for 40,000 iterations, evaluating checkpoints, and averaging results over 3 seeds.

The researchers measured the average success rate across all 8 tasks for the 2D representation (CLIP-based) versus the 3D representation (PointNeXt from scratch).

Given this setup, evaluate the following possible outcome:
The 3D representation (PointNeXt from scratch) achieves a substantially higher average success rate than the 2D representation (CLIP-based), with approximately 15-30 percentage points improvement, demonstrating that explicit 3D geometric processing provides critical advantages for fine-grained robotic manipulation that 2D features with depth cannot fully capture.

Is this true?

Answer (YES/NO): YES